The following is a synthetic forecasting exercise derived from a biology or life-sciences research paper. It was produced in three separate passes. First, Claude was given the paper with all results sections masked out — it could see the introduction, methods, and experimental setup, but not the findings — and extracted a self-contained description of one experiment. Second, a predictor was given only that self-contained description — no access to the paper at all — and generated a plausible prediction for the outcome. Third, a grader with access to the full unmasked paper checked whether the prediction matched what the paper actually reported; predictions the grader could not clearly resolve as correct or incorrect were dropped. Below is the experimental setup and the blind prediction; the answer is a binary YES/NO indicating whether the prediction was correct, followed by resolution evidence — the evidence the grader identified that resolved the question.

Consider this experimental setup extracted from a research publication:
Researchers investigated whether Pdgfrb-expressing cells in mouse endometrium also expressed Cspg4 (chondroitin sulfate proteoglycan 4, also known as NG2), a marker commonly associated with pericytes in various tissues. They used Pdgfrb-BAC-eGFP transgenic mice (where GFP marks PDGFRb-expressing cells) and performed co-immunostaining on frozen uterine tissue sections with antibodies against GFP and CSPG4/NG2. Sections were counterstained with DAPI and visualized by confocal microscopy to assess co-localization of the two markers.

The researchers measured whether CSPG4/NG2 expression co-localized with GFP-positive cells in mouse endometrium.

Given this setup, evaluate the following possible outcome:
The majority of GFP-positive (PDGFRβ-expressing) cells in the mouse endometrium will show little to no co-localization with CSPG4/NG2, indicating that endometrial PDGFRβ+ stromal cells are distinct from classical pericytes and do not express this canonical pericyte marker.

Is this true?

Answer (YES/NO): NO